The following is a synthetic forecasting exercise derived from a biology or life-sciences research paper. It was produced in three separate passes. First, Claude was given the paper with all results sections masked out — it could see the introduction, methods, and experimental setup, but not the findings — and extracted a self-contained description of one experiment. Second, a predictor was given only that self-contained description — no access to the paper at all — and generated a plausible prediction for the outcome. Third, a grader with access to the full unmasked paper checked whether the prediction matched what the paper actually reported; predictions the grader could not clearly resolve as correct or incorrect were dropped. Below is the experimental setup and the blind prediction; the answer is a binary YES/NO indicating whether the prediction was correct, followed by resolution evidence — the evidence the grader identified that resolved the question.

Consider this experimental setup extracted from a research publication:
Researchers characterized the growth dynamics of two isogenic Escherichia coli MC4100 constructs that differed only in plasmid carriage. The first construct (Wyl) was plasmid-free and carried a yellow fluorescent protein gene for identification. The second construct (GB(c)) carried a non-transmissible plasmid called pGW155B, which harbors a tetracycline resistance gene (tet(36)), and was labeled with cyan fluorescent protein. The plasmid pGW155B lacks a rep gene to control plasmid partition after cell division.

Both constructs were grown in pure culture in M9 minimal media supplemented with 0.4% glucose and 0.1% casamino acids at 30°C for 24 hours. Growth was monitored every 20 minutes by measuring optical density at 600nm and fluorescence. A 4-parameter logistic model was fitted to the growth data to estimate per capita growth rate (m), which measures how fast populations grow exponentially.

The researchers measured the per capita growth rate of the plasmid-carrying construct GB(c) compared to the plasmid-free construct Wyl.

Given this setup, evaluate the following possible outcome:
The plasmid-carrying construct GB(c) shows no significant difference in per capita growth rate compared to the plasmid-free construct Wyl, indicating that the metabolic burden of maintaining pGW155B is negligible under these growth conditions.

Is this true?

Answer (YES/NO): NO